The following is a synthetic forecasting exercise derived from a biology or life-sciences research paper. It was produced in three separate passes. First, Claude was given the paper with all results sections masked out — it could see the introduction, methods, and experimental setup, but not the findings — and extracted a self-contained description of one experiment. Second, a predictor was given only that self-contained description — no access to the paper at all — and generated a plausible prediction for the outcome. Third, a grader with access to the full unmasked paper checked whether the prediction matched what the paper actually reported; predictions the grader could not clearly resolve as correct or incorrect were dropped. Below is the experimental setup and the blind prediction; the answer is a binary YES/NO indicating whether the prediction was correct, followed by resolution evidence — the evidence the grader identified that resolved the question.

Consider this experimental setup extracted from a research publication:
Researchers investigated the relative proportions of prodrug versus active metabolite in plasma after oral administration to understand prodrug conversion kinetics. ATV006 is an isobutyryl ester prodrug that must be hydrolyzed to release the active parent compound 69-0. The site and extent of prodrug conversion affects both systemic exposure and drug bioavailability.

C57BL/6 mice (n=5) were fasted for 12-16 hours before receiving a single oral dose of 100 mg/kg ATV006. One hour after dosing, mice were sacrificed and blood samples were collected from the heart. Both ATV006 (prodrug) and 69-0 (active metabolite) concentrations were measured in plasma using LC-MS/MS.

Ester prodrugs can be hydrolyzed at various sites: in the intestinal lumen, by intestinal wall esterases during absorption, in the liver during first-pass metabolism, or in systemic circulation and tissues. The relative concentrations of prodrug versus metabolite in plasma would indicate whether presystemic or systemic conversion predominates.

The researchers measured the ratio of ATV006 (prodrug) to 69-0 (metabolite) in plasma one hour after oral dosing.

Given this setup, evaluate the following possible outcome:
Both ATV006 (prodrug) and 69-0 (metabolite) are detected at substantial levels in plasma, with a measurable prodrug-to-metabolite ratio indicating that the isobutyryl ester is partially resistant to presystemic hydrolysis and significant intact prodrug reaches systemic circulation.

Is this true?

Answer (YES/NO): NO